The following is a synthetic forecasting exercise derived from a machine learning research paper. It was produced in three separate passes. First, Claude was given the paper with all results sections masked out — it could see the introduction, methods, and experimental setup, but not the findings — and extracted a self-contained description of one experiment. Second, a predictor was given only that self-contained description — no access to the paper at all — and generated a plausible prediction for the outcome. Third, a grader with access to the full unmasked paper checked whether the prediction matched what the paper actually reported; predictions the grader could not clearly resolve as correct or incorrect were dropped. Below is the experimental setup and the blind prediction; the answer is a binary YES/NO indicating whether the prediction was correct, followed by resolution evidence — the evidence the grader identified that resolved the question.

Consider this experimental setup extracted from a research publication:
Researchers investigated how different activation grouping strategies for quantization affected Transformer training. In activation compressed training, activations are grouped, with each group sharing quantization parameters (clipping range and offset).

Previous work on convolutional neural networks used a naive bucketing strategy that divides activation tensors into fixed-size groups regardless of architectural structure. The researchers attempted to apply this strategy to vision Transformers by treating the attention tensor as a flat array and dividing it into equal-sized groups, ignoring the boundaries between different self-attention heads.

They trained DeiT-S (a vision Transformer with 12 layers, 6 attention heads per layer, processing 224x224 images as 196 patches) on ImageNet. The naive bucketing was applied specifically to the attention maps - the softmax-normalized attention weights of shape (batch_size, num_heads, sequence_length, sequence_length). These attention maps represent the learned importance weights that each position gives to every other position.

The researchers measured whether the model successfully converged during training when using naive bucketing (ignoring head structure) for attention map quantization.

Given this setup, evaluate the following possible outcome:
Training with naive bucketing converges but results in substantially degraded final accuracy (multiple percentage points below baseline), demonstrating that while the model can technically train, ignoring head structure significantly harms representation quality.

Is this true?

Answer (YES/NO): NO